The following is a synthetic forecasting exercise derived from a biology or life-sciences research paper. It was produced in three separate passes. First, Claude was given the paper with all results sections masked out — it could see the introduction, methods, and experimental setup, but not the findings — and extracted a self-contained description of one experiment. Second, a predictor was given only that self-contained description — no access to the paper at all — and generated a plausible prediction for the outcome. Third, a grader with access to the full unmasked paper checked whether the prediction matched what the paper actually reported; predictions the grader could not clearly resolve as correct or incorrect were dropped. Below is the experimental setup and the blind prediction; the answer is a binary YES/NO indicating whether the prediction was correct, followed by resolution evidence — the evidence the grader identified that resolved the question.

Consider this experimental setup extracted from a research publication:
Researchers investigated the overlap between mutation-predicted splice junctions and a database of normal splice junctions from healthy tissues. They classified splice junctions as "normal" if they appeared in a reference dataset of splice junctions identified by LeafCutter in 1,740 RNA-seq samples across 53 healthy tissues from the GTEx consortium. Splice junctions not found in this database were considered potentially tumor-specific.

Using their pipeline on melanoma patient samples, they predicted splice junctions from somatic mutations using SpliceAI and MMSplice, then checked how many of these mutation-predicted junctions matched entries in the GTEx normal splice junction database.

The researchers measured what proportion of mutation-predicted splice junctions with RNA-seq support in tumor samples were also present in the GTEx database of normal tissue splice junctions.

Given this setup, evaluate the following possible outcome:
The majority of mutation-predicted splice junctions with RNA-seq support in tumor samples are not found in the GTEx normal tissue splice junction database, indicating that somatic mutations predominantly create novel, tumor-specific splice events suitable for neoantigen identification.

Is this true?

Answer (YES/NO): NO